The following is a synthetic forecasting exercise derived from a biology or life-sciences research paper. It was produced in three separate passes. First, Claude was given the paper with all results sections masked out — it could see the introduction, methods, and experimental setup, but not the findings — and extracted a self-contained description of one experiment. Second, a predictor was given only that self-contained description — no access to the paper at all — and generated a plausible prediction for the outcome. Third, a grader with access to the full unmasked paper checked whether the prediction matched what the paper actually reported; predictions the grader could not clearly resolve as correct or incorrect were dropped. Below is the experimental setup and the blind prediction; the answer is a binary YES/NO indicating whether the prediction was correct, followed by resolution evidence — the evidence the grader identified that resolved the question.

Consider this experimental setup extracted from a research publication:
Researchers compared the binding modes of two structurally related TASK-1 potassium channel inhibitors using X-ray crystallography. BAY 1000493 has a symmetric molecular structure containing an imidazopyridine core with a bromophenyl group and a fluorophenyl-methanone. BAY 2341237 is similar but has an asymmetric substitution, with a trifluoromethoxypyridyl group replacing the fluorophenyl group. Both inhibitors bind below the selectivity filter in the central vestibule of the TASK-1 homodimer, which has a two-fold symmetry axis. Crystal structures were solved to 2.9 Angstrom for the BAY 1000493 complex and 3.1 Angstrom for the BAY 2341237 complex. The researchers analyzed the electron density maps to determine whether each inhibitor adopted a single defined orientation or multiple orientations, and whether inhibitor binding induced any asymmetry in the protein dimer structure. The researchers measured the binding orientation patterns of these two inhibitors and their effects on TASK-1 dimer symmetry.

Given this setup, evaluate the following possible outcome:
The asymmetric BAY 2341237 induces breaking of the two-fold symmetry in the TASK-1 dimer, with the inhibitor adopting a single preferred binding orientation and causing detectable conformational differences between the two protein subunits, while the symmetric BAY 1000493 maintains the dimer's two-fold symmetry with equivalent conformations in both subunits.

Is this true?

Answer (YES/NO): YES